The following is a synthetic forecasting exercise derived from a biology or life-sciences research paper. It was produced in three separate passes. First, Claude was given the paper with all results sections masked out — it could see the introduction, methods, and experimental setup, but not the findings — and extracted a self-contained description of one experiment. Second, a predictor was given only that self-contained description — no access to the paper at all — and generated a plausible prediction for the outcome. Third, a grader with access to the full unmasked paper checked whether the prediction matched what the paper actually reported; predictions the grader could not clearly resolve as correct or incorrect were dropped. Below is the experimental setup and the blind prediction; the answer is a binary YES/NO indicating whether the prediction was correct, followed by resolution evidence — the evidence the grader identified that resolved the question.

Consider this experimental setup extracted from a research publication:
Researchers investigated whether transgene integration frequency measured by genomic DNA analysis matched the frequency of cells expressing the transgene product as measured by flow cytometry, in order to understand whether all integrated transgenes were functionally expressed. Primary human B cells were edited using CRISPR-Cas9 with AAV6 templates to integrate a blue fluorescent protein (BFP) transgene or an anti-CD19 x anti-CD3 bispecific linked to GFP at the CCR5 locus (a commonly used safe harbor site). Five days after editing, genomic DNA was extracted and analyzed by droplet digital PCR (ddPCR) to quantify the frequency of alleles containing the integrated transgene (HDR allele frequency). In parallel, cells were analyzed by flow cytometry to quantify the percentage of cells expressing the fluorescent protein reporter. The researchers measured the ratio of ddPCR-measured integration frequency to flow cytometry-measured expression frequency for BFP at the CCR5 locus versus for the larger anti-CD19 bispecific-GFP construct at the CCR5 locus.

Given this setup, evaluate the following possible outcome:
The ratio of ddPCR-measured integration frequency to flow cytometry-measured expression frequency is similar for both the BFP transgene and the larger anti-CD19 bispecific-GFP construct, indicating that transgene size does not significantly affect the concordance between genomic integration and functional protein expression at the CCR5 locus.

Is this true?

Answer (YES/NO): NO